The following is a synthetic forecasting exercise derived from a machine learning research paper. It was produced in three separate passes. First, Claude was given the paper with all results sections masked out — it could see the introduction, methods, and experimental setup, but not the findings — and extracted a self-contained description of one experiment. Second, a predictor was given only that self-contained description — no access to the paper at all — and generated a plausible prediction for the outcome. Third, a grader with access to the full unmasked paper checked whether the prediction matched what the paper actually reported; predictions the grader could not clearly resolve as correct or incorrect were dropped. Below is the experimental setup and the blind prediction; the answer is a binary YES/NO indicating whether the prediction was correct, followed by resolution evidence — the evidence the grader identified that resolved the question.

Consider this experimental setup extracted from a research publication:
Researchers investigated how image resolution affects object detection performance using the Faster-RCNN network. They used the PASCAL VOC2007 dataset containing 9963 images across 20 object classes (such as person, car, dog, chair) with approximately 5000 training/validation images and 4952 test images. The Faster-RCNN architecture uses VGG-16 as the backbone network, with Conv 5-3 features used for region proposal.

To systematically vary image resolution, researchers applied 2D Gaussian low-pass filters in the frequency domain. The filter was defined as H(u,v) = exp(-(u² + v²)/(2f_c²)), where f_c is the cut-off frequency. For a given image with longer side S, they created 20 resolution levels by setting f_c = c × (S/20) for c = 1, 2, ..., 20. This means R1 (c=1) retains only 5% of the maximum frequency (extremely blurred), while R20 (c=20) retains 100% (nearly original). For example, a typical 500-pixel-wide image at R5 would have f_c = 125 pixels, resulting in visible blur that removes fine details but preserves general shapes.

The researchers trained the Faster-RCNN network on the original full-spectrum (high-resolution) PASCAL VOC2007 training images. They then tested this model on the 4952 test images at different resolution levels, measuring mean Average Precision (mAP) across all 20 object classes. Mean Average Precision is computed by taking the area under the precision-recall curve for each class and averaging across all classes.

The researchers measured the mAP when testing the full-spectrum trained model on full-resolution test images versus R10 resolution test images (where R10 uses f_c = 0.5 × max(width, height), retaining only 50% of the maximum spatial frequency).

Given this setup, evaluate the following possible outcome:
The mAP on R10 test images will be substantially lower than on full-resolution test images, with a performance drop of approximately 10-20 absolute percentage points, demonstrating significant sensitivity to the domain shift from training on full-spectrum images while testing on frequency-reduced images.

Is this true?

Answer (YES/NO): NO